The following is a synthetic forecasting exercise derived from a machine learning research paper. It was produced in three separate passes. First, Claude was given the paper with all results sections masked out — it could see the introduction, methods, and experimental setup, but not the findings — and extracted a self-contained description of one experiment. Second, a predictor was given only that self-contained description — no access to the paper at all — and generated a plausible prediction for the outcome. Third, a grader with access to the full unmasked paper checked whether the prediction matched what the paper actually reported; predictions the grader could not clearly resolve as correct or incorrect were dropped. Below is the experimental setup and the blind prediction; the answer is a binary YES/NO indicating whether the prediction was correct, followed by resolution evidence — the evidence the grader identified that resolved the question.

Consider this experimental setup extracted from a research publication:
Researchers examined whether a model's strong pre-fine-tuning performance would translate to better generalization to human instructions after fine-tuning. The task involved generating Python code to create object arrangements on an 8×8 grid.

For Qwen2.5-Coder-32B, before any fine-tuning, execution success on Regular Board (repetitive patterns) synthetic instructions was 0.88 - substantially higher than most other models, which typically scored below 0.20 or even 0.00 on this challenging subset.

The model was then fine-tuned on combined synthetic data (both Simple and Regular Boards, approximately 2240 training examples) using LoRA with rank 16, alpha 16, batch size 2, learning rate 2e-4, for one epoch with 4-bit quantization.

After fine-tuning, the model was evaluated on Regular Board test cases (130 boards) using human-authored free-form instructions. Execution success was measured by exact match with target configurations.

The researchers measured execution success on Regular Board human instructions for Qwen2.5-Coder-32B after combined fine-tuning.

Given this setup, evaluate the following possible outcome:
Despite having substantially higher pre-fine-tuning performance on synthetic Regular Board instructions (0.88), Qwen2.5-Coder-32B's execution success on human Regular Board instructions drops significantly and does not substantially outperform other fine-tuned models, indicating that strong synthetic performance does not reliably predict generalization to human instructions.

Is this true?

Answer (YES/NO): YES